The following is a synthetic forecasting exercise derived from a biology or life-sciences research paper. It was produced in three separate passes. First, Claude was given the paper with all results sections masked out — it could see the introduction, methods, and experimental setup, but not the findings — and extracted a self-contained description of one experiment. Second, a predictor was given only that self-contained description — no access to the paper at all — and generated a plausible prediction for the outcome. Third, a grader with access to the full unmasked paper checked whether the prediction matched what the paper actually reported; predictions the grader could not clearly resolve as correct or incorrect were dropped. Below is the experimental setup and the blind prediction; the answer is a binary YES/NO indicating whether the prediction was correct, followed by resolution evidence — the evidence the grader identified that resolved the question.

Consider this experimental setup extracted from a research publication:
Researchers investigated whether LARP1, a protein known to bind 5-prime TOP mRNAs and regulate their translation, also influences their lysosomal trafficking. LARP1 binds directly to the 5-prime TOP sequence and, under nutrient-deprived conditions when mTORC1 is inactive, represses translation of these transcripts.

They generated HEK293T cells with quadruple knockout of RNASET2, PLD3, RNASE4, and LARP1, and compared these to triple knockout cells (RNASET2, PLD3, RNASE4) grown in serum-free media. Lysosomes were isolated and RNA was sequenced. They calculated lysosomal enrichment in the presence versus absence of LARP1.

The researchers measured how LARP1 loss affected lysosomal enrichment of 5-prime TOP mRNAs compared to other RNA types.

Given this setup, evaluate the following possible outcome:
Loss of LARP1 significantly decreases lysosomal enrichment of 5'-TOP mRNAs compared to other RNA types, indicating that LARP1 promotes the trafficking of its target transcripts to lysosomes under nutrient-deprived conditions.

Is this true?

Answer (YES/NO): YES